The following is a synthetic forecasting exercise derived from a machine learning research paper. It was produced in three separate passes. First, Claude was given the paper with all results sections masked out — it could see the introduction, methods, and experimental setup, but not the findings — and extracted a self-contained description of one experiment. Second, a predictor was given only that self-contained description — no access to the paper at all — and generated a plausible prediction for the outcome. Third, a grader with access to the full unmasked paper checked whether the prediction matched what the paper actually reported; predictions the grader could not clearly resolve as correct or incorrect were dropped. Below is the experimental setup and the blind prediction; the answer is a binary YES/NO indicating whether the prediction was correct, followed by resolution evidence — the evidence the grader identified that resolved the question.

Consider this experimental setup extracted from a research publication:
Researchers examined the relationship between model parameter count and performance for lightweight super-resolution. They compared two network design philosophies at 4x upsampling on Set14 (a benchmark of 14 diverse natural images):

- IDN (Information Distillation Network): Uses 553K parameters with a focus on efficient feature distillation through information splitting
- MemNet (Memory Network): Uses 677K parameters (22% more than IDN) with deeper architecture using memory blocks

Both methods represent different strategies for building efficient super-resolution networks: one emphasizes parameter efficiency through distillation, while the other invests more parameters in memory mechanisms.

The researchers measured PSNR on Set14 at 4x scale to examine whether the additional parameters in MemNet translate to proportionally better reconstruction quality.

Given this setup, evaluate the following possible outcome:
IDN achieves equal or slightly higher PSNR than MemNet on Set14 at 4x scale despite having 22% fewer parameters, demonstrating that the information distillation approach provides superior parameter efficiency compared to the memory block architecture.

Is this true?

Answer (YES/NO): NO